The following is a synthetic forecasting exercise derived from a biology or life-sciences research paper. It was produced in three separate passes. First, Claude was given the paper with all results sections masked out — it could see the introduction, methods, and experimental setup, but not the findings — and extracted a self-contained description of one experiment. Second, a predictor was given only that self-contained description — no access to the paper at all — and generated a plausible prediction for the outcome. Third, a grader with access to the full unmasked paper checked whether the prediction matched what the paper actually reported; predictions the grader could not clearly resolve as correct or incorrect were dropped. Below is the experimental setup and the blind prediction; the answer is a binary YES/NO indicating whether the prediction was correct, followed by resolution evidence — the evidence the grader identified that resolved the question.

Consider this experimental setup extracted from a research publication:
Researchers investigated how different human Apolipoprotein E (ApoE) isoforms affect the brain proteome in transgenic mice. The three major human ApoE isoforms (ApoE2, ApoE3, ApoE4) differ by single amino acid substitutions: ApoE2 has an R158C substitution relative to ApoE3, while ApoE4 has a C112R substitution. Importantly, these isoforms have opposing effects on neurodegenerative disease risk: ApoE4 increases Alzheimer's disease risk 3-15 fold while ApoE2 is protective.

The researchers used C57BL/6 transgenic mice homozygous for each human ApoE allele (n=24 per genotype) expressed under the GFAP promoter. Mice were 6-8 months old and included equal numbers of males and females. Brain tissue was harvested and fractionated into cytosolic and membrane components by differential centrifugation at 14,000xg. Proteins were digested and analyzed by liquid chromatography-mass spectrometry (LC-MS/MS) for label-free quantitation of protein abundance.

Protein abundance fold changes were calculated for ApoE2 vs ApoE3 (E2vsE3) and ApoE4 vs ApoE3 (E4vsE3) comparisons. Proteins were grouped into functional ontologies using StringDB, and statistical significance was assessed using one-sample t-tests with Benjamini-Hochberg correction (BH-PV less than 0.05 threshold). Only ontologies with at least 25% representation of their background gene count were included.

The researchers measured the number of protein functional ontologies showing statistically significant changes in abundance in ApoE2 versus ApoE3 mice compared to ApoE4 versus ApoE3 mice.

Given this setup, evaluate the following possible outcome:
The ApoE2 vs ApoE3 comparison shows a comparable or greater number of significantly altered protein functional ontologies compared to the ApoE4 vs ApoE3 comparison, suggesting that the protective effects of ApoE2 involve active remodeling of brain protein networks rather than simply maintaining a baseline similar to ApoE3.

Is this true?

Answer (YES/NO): YES